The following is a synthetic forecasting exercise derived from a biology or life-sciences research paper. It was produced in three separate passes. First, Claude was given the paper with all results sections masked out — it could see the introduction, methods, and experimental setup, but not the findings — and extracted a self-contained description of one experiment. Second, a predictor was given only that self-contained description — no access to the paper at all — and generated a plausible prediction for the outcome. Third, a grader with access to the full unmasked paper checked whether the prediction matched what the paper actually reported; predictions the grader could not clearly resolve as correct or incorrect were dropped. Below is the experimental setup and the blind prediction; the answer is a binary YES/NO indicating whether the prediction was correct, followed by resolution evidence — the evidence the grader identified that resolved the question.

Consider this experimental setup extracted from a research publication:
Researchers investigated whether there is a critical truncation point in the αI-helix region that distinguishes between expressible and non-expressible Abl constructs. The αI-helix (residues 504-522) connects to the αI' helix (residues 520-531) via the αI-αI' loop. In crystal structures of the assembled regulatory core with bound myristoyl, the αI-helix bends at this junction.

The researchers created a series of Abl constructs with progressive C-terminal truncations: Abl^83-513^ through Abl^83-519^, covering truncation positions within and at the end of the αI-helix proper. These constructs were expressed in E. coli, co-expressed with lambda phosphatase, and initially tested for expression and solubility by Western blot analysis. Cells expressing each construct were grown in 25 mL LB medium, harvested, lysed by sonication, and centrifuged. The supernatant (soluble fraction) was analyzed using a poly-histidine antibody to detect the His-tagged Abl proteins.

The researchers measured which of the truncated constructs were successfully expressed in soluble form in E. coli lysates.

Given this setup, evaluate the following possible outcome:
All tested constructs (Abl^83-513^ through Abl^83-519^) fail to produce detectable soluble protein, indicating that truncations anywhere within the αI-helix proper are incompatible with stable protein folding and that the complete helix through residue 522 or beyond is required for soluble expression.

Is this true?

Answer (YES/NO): NO